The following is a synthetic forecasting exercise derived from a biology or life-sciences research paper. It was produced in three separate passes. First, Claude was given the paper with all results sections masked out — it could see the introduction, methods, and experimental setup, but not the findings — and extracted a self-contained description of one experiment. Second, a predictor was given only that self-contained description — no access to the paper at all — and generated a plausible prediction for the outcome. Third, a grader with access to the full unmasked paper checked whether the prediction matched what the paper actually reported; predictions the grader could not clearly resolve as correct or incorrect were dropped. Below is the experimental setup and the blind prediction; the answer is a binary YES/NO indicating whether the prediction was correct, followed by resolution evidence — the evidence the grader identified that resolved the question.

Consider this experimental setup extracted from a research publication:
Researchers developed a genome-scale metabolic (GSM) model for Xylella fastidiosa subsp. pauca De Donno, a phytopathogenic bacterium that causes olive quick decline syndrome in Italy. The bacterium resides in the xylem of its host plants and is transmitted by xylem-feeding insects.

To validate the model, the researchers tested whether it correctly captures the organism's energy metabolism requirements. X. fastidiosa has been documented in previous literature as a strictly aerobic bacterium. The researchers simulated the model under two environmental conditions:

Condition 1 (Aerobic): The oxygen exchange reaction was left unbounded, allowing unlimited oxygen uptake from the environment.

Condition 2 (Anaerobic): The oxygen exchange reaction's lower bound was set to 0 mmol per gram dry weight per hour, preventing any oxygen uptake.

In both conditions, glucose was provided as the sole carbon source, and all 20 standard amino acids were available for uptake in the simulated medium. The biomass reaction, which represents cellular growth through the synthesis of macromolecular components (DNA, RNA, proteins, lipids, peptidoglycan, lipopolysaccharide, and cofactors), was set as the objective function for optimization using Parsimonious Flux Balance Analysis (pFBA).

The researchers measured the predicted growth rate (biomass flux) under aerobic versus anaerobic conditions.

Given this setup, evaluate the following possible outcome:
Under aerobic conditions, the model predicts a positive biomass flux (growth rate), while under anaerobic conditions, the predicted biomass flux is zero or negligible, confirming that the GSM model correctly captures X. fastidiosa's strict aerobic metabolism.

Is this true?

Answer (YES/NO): YES